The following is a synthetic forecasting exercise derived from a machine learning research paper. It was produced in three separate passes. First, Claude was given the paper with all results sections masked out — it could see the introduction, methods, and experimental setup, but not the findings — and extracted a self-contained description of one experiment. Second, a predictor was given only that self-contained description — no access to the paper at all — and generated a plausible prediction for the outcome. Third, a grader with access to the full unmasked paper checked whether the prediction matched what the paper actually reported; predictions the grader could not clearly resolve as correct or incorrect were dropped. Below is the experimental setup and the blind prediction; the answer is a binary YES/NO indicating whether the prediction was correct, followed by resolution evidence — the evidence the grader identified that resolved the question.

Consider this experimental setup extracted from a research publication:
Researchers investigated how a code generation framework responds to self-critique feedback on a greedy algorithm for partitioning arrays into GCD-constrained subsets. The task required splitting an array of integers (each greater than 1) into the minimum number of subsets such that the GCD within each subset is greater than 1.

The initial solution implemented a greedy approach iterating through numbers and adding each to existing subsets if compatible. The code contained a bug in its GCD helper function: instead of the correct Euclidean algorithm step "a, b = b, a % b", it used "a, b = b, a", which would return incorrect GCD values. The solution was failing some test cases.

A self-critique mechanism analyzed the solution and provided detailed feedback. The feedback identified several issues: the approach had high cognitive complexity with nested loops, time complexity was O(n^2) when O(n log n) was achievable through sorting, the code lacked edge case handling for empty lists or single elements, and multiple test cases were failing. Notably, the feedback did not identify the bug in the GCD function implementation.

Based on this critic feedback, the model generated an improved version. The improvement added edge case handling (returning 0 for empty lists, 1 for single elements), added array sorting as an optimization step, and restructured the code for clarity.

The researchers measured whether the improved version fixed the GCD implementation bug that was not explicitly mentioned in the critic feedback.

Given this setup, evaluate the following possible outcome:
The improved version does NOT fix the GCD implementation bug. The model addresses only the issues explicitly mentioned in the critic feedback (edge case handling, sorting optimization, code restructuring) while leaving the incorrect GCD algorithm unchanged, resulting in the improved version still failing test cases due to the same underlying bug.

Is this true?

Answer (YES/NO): YES